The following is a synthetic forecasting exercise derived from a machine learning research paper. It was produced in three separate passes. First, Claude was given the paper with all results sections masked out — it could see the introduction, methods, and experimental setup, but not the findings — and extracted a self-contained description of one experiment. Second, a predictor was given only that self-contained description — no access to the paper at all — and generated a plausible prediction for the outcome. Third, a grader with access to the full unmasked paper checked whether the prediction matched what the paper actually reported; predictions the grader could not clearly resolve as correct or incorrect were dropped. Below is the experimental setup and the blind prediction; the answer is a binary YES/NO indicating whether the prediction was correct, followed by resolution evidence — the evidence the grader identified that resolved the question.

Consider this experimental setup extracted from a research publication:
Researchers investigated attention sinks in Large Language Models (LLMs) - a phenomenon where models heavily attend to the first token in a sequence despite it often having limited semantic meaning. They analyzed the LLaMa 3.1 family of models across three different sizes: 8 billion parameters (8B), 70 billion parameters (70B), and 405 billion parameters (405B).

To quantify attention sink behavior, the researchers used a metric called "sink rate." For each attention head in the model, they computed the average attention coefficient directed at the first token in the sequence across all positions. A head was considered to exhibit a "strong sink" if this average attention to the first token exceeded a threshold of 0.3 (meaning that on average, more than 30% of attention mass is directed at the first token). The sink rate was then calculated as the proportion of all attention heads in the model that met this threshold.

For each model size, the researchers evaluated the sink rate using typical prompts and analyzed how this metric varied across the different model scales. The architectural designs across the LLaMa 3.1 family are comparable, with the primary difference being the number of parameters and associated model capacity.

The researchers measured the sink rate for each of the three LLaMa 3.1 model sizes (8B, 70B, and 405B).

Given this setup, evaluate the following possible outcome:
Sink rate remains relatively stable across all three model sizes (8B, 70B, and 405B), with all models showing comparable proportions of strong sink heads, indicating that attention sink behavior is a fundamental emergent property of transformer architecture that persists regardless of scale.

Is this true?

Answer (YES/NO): NO